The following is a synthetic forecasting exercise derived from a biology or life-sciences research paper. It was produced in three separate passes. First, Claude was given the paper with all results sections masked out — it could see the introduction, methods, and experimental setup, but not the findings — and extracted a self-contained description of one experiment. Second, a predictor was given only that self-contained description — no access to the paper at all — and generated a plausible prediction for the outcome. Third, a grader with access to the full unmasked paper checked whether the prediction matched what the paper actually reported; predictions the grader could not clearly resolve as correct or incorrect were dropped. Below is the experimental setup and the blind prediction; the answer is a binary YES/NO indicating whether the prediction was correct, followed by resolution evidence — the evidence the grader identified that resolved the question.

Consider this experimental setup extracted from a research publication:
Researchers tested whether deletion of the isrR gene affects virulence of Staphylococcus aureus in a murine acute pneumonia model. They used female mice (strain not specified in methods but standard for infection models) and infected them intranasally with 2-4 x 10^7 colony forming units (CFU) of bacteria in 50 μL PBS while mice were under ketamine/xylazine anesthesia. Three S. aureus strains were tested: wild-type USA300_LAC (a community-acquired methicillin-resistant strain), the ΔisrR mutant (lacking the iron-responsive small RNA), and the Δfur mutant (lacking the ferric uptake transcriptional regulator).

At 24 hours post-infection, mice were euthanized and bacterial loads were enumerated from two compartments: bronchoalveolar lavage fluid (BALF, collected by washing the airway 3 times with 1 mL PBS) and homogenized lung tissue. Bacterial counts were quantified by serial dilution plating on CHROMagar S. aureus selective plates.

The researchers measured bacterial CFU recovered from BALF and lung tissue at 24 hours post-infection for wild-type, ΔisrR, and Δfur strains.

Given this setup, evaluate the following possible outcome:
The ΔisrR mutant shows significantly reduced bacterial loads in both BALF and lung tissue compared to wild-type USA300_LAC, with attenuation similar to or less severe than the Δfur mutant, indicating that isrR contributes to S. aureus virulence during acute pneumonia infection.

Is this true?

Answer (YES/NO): NO